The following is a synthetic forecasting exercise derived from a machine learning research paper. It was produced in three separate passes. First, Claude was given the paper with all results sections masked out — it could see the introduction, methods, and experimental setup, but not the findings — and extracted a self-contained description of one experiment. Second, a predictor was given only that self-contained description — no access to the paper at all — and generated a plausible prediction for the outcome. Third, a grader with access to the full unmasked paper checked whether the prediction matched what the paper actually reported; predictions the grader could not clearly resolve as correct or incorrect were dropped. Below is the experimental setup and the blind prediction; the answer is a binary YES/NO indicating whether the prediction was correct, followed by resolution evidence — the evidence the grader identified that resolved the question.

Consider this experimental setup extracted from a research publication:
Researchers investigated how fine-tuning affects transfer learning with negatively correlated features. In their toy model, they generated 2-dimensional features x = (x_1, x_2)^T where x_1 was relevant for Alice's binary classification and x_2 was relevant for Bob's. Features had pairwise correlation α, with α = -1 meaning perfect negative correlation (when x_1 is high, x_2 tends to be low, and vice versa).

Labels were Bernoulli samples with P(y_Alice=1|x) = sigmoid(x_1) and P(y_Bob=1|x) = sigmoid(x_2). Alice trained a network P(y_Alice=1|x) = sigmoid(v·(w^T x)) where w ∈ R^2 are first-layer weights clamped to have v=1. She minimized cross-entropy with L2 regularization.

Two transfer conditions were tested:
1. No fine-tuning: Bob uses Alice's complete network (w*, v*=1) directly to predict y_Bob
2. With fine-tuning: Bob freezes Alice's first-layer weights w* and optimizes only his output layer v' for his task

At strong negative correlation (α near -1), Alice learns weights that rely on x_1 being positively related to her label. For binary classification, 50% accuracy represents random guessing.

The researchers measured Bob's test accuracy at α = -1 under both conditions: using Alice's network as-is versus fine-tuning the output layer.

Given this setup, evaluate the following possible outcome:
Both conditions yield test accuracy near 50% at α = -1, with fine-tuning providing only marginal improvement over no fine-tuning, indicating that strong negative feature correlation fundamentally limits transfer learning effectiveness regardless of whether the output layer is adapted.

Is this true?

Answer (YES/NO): NO